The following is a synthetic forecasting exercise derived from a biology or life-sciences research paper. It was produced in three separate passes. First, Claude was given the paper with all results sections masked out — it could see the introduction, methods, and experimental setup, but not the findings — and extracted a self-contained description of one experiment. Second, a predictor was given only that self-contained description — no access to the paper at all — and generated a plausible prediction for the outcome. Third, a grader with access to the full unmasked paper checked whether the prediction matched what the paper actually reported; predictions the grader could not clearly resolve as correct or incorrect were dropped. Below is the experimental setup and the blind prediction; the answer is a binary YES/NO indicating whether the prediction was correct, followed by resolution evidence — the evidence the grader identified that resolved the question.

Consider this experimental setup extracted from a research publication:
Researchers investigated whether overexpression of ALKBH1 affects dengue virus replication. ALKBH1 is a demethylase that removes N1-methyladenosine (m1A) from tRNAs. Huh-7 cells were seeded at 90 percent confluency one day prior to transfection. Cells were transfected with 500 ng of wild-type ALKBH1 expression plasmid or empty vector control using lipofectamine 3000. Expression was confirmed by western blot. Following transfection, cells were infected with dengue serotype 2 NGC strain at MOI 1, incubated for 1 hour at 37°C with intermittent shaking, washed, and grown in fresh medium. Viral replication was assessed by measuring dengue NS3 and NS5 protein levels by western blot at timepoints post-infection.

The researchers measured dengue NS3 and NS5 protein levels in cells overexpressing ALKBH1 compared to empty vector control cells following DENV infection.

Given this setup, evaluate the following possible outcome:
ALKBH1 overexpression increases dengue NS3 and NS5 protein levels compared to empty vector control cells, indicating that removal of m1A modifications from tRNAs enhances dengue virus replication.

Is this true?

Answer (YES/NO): NO